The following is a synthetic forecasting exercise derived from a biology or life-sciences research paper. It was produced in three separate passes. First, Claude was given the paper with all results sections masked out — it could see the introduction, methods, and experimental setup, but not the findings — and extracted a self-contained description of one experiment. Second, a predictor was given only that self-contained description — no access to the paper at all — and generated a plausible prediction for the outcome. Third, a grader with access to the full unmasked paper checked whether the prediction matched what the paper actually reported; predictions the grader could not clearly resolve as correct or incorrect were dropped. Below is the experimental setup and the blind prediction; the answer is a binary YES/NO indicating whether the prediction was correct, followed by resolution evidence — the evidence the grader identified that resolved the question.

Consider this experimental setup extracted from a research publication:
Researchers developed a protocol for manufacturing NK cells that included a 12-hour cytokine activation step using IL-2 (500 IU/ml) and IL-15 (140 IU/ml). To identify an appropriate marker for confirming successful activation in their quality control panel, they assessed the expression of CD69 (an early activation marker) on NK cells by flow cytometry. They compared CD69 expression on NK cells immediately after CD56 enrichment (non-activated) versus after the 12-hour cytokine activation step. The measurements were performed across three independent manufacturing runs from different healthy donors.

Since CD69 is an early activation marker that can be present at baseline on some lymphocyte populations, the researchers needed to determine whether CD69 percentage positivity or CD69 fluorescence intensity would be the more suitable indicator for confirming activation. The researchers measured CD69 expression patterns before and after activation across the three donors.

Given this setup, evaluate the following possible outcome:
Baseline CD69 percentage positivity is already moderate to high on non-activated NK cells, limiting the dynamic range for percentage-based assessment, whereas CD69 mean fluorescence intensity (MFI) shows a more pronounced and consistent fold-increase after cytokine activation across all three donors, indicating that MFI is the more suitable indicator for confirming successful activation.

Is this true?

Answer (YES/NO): YES